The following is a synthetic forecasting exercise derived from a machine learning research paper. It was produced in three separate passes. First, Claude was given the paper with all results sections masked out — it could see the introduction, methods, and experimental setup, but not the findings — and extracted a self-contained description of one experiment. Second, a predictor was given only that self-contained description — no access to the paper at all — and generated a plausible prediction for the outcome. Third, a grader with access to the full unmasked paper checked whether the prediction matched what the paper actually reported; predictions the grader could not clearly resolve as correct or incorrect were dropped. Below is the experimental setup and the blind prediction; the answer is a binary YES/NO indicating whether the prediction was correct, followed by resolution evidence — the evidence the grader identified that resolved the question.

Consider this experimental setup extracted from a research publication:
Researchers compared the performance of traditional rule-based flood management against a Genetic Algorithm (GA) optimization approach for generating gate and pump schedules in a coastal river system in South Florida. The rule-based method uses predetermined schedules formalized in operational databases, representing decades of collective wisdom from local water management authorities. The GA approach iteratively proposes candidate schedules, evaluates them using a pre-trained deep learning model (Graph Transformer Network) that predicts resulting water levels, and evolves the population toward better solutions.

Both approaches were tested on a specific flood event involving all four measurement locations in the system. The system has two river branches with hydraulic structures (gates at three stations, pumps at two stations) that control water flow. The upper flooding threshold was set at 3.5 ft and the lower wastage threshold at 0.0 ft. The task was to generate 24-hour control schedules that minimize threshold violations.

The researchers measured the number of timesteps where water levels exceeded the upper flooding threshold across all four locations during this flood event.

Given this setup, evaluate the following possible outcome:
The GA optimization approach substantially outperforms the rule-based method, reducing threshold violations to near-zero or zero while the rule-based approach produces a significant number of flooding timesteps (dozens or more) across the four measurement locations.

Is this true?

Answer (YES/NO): NO